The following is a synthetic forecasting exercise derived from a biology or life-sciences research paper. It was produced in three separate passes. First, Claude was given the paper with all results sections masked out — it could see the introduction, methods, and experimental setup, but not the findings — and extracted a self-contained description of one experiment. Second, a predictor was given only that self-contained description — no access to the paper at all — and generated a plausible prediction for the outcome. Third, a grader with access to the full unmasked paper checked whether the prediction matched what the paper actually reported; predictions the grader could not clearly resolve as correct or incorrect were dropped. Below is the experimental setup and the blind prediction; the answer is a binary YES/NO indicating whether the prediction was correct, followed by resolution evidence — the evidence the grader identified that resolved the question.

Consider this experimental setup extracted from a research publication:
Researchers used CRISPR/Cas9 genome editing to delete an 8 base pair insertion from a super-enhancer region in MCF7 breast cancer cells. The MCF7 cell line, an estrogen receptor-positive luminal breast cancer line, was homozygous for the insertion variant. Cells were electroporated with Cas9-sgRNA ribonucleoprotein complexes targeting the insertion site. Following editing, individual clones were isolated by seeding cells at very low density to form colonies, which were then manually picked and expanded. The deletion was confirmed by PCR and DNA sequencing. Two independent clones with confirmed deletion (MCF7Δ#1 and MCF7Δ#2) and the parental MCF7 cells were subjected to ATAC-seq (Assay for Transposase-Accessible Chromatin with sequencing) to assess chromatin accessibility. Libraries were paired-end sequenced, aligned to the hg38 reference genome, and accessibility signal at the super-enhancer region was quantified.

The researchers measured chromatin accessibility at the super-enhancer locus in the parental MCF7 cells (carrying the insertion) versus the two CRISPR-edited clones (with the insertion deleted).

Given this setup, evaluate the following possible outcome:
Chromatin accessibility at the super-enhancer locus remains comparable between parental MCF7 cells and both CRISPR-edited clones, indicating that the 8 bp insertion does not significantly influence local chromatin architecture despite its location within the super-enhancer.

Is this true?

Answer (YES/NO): NO